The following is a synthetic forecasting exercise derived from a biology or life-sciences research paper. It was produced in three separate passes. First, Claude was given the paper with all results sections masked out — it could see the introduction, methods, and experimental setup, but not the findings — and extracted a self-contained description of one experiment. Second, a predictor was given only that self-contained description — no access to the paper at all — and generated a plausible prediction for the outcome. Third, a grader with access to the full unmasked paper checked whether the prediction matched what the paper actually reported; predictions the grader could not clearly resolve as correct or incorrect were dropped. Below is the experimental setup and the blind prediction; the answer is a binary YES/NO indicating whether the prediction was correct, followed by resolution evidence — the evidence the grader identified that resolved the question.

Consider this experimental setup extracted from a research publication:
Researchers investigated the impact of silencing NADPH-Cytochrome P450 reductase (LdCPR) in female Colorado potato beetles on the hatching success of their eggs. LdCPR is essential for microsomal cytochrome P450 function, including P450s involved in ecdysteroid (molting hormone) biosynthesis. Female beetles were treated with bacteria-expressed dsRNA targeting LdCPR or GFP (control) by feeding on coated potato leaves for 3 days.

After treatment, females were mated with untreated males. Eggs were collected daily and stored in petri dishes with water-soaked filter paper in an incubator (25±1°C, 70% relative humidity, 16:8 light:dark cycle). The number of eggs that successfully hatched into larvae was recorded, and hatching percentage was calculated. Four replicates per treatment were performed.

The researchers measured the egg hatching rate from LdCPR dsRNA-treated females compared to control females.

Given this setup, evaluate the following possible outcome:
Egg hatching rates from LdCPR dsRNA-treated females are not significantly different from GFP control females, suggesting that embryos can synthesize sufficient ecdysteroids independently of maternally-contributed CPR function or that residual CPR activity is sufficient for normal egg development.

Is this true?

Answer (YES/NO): NO